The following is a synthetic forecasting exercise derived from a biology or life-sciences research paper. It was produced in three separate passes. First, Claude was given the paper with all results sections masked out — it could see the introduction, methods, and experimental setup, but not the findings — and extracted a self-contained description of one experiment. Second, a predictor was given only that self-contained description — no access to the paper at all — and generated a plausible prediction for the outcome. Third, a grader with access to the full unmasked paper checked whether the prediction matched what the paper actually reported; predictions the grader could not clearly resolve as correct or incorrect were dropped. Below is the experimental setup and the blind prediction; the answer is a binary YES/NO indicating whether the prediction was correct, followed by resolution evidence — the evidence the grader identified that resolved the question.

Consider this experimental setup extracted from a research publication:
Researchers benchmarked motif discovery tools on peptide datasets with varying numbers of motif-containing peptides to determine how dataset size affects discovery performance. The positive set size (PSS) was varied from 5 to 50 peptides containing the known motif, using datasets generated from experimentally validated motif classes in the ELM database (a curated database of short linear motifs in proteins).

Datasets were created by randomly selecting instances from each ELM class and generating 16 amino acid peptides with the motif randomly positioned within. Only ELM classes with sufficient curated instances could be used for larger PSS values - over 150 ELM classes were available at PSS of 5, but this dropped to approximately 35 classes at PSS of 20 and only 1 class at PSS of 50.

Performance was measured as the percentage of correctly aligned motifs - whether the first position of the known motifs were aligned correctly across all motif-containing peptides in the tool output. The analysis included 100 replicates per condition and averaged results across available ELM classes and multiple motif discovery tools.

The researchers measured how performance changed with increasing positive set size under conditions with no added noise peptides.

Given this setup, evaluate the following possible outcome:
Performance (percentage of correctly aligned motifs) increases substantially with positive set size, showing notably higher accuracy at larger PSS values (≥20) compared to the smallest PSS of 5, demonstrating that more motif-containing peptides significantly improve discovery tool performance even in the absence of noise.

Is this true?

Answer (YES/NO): NO